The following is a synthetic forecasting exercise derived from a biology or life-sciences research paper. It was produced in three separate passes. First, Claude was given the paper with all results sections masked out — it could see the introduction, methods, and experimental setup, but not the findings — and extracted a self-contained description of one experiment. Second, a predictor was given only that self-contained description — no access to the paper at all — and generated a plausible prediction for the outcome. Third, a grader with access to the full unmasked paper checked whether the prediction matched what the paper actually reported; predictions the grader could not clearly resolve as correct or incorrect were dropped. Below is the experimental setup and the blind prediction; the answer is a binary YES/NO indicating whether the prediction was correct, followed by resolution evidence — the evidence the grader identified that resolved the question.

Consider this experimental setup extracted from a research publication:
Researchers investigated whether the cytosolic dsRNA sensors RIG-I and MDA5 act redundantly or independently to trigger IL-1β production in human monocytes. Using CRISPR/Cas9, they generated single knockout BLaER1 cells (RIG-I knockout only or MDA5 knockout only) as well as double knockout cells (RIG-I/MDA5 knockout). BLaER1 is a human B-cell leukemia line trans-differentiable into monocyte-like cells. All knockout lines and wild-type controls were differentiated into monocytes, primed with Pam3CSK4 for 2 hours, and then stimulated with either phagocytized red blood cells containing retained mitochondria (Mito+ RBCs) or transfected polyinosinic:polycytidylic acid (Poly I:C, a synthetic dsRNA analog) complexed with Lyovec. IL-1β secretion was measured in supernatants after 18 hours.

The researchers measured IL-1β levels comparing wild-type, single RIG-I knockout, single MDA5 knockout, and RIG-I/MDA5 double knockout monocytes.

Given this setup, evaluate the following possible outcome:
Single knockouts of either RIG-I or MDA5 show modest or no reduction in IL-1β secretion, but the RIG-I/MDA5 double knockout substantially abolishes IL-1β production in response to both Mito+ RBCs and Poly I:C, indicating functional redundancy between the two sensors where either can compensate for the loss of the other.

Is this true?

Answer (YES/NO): YES